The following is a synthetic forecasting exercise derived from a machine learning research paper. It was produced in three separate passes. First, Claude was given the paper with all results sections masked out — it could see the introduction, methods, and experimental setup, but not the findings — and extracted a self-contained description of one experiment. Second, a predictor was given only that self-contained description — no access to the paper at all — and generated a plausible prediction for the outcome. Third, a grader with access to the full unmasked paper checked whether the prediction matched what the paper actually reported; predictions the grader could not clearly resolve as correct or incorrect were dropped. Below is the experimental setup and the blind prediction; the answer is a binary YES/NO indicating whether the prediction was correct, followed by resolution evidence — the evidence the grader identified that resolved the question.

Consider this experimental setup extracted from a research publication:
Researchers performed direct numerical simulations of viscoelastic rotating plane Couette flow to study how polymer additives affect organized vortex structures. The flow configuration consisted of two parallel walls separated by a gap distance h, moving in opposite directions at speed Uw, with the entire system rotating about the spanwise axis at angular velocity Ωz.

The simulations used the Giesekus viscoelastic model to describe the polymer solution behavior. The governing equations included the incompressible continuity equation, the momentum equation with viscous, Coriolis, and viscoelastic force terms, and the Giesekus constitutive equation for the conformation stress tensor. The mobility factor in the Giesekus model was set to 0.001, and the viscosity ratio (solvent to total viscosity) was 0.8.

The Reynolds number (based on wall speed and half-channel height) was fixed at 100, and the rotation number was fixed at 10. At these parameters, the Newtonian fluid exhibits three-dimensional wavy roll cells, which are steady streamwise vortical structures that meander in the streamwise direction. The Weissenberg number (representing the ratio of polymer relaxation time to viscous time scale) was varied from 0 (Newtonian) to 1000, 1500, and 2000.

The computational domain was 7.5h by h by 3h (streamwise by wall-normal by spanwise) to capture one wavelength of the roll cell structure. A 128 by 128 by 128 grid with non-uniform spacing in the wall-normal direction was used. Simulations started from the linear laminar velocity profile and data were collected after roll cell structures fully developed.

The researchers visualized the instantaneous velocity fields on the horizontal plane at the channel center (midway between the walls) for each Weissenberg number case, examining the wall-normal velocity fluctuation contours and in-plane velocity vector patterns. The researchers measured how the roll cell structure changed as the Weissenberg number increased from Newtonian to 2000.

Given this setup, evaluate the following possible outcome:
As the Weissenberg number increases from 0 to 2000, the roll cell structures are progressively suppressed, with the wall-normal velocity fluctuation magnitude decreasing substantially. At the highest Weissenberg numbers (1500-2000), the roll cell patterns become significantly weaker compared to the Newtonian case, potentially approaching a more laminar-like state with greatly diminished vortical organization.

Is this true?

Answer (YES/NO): NO